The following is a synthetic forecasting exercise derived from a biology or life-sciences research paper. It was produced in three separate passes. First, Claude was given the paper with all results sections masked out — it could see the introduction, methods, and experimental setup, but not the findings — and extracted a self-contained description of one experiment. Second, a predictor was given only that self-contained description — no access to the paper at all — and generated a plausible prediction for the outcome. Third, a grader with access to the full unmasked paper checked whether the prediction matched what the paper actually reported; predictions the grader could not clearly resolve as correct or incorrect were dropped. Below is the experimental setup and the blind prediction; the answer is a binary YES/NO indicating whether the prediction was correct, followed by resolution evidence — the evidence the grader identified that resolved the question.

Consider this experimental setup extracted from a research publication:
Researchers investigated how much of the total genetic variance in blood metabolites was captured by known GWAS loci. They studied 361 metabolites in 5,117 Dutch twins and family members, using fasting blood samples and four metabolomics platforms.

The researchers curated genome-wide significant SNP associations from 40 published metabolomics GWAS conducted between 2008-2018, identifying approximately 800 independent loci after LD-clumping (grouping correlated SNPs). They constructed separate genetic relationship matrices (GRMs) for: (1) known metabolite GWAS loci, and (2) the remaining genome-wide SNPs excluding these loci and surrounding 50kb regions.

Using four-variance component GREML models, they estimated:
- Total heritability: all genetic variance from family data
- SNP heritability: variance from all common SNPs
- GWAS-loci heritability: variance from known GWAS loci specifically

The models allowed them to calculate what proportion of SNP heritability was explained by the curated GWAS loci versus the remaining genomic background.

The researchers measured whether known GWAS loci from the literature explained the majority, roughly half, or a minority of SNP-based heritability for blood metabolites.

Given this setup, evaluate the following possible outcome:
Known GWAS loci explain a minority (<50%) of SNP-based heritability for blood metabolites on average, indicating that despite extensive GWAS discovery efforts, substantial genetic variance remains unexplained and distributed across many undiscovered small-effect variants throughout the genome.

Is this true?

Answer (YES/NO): NO